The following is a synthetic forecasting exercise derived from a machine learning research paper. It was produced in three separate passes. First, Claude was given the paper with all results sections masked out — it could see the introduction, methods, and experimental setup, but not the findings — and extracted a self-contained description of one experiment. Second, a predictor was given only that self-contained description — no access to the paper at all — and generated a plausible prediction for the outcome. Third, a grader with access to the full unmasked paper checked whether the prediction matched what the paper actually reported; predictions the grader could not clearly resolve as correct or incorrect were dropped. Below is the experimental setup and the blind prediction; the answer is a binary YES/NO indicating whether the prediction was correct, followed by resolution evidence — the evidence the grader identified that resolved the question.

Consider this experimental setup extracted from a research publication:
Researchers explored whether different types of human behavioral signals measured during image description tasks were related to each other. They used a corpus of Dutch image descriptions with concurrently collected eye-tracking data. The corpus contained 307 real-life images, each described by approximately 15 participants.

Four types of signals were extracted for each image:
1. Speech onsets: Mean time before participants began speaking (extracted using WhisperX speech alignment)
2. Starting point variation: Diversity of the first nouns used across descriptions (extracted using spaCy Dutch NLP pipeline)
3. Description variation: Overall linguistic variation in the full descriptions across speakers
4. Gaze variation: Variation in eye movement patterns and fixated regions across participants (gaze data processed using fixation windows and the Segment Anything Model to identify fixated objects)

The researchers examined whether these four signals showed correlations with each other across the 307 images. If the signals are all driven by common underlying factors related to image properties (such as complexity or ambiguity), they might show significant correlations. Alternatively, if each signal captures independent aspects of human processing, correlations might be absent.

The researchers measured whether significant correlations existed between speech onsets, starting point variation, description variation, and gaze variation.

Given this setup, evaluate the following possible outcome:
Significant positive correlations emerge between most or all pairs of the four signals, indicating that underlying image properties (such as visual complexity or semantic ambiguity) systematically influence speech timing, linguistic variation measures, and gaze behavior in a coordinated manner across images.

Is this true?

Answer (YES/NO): YES